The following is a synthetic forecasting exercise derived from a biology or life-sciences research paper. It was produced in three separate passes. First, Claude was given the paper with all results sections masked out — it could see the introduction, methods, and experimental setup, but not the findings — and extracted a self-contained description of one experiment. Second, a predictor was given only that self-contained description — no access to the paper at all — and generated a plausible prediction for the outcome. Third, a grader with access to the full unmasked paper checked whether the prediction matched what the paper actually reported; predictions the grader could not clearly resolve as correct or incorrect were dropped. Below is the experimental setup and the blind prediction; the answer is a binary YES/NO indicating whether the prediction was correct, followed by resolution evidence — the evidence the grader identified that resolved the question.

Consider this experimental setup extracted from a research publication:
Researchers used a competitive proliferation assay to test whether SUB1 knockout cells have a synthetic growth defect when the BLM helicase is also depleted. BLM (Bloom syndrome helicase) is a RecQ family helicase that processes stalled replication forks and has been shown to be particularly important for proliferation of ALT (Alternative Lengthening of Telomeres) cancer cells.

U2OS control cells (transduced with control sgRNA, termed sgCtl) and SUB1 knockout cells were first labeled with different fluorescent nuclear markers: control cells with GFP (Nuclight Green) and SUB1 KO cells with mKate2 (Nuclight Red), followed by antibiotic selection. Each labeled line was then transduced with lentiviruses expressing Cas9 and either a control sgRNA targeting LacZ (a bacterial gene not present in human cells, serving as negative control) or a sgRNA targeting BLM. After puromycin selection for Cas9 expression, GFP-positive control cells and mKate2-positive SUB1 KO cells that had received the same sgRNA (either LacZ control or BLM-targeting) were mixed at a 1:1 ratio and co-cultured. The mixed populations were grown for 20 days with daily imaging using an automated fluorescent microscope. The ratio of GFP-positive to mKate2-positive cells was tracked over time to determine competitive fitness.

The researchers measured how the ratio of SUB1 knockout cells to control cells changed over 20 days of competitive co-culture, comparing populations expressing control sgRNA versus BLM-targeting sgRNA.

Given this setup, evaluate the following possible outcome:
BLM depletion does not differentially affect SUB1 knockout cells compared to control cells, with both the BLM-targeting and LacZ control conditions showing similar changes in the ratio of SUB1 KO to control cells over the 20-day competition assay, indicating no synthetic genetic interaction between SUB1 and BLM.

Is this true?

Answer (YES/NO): NO